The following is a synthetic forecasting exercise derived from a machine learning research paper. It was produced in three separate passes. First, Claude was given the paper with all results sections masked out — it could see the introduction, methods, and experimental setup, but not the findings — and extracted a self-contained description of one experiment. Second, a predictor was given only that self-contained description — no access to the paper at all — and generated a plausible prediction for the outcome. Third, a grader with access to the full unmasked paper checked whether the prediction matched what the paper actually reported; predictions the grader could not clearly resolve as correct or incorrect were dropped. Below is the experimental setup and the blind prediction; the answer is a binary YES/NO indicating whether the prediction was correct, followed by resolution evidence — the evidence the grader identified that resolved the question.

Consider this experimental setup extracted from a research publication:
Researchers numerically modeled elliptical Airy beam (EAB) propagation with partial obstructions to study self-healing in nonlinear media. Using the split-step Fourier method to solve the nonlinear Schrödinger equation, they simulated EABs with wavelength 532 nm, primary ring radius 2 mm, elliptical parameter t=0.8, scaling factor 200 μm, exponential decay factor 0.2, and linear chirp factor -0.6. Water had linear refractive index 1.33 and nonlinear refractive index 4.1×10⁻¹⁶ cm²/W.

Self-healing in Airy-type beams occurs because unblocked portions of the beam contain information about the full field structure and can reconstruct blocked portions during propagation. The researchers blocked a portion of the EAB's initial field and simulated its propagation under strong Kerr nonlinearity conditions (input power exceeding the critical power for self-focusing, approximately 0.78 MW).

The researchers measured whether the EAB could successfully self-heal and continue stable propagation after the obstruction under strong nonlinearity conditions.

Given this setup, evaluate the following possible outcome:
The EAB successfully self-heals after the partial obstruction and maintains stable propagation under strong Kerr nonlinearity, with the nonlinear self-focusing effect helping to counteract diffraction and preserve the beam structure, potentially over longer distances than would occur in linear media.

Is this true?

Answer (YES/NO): NO